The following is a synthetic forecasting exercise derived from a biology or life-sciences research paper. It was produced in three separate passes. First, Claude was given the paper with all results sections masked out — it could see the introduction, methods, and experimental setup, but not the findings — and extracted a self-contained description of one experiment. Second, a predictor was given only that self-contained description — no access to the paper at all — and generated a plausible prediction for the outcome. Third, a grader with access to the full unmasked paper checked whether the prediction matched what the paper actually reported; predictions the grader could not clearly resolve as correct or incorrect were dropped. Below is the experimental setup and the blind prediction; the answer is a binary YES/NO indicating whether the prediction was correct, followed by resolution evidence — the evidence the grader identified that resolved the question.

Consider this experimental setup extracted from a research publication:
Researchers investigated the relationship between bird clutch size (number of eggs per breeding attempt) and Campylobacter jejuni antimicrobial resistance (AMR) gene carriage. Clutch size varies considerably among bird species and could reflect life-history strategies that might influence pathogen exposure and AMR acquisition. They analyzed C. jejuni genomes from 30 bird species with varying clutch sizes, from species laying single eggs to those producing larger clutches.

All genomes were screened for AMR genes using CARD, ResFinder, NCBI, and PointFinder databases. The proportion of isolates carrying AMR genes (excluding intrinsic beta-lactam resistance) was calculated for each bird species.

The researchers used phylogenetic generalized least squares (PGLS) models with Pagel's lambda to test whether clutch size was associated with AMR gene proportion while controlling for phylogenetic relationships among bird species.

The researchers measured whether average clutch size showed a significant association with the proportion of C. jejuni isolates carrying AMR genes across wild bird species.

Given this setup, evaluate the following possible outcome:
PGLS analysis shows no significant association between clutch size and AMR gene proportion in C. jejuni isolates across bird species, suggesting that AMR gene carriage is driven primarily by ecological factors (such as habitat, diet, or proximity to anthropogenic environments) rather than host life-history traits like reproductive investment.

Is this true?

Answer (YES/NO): YES